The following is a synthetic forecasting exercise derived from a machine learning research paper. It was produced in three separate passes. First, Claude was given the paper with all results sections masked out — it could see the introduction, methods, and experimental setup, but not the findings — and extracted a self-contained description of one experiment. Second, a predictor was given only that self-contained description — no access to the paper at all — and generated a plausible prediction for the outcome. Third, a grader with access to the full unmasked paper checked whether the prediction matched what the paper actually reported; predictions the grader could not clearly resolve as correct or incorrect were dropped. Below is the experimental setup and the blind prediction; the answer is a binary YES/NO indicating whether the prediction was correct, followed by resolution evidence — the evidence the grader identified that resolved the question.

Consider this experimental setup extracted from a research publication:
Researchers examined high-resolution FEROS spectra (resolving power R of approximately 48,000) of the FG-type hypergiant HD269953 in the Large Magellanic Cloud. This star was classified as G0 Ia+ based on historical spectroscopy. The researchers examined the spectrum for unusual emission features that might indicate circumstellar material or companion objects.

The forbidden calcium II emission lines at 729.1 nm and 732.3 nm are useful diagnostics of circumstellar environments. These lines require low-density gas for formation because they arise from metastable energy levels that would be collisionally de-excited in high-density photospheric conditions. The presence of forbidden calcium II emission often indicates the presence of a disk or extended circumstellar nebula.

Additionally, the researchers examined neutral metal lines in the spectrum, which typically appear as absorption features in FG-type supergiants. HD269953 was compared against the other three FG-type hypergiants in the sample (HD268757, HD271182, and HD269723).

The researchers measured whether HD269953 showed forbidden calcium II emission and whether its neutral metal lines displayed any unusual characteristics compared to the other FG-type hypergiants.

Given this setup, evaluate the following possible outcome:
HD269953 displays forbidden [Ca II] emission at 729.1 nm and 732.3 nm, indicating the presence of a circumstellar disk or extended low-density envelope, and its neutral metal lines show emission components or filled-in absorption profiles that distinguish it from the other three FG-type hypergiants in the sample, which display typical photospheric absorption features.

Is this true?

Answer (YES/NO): YES